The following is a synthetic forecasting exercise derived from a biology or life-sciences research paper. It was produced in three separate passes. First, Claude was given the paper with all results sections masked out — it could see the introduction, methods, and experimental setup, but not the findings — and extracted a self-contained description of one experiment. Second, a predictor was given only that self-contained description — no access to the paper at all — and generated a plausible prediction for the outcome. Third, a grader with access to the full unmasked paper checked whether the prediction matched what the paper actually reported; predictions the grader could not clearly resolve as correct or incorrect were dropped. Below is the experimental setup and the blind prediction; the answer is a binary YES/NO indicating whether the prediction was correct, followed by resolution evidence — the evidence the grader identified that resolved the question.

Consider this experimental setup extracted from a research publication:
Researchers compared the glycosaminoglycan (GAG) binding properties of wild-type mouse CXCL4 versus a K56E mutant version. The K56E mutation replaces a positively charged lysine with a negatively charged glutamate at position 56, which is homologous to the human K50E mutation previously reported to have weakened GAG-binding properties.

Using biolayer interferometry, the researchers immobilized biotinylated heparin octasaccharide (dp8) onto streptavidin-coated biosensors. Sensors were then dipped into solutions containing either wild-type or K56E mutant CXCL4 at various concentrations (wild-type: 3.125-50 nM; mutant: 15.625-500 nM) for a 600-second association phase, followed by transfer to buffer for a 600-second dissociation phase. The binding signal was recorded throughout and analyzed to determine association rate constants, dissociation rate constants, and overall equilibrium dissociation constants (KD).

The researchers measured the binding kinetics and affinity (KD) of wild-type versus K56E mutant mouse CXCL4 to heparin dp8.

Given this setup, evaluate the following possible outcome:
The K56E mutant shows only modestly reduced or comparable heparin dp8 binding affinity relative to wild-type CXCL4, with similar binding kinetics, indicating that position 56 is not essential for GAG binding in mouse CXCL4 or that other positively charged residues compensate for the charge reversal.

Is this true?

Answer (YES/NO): NO